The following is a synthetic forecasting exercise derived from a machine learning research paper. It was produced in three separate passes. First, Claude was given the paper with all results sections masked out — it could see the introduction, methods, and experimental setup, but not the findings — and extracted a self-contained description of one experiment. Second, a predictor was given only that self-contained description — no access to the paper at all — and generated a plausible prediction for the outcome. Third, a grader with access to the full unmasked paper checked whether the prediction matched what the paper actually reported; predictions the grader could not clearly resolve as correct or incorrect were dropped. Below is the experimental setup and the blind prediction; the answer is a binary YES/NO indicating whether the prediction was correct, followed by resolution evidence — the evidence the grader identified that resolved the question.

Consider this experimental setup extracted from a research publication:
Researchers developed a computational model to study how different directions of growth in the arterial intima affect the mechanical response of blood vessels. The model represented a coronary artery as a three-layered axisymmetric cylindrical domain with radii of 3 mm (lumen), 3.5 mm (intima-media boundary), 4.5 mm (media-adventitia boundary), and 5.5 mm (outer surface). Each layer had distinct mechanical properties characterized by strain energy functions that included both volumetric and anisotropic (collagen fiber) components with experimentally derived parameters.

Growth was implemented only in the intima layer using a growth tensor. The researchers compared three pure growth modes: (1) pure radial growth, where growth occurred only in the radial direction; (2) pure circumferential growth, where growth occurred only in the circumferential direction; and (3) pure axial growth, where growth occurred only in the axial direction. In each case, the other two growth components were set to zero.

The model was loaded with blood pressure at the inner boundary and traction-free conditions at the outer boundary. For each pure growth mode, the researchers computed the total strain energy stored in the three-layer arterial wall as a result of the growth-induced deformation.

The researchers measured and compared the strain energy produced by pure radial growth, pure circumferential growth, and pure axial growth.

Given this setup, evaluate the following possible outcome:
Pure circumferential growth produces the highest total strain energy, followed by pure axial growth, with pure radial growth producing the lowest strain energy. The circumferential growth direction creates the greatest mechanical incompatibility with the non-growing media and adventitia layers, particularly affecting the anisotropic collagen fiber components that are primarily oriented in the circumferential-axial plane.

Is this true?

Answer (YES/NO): NO